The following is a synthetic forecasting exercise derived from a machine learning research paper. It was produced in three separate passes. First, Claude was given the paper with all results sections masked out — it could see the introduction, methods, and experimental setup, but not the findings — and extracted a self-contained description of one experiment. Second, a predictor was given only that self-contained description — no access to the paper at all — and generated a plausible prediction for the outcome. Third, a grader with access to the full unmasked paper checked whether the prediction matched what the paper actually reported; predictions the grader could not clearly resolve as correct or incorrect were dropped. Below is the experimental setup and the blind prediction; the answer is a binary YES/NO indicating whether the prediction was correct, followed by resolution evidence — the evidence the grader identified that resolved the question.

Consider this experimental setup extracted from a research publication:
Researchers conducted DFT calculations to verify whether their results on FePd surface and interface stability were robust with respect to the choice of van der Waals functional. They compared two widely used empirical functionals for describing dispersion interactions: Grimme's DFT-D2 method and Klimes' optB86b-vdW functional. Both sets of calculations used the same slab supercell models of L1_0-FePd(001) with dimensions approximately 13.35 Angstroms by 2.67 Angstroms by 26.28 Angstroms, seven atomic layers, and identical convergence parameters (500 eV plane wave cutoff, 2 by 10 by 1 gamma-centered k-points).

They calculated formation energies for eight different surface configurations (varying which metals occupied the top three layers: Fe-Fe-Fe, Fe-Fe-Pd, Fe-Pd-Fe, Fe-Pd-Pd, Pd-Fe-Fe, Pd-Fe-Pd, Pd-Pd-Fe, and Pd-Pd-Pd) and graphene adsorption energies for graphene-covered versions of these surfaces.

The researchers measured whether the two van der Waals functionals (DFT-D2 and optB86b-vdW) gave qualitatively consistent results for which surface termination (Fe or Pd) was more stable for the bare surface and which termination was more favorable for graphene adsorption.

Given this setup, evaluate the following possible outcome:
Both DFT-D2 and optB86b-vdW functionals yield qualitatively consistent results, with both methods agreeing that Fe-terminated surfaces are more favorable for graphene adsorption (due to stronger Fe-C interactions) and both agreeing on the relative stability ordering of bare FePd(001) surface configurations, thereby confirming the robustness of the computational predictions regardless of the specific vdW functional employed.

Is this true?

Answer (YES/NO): YES